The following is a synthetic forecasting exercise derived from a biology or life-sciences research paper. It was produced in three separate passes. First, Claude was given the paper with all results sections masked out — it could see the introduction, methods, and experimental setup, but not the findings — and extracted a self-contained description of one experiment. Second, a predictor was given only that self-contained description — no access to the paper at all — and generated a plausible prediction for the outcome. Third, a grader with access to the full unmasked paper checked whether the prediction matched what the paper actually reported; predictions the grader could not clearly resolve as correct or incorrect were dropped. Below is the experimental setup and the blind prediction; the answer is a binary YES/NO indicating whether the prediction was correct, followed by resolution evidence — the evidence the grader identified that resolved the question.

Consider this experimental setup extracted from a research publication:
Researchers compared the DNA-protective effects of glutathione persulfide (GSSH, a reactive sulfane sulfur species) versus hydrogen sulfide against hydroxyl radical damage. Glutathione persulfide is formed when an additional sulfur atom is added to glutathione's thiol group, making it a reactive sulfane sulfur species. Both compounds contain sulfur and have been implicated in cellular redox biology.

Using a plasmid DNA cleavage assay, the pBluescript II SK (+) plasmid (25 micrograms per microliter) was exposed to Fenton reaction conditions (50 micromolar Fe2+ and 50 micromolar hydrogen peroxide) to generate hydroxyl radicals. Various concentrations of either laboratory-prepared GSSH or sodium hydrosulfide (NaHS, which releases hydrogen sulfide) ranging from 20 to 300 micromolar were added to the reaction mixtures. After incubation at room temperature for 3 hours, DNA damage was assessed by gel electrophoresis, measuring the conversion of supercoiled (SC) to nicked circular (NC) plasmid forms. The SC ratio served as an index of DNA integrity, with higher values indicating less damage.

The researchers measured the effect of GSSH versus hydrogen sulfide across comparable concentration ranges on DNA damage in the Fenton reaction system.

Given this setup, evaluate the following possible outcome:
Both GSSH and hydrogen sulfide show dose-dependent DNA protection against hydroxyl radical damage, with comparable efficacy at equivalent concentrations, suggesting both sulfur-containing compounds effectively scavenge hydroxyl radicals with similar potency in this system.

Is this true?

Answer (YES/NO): NO